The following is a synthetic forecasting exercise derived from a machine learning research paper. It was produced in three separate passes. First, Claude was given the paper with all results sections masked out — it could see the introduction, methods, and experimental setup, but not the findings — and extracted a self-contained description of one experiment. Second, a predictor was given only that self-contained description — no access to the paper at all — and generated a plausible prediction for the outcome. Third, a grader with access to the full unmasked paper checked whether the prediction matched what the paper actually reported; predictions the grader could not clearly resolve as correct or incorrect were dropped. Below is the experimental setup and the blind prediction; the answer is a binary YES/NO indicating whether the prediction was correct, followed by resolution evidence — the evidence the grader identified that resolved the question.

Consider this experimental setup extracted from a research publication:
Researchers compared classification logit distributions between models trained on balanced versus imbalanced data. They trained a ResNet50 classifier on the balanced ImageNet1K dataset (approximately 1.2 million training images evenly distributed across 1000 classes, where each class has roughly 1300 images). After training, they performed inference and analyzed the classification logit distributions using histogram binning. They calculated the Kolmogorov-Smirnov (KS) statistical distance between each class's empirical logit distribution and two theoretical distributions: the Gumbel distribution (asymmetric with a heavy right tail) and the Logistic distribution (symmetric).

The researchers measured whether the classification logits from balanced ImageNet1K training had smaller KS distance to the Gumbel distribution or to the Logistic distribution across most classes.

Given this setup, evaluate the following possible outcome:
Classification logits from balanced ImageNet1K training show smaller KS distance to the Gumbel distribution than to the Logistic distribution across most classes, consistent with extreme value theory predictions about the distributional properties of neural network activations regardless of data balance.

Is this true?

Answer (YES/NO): NO